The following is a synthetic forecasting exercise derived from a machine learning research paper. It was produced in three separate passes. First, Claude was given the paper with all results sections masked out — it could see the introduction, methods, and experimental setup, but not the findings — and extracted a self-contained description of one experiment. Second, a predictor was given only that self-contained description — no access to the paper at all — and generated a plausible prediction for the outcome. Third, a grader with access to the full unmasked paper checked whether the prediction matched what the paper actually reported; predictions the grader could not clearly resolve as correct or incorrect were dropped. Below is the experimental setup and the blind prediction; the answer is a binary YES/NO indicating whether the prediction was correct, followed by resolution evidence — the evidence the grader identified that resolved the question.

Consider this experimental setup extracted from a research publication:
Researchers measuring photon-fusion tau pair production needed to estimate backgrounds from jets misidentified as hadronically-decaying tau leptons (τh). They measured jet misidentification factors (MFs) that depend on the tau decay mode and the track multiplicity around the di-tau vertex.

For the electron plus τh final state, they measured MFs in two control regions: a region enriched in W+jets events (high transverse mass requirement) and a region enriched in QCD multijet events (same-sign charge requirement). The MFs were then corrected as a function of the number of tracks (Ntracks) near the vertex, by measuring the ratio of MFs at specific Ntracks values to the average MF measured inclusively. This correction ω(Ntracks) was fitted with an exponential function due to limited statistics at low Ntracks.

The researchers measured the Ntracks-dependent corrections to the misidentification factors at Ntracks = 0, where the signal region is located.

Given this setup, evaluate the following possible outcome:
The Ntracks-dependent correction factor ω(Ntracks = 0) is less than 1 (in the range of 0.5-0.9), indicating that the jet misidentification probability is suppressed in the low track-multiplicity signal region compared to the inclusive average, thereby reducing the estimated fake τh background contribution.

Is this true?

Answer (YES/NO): NO